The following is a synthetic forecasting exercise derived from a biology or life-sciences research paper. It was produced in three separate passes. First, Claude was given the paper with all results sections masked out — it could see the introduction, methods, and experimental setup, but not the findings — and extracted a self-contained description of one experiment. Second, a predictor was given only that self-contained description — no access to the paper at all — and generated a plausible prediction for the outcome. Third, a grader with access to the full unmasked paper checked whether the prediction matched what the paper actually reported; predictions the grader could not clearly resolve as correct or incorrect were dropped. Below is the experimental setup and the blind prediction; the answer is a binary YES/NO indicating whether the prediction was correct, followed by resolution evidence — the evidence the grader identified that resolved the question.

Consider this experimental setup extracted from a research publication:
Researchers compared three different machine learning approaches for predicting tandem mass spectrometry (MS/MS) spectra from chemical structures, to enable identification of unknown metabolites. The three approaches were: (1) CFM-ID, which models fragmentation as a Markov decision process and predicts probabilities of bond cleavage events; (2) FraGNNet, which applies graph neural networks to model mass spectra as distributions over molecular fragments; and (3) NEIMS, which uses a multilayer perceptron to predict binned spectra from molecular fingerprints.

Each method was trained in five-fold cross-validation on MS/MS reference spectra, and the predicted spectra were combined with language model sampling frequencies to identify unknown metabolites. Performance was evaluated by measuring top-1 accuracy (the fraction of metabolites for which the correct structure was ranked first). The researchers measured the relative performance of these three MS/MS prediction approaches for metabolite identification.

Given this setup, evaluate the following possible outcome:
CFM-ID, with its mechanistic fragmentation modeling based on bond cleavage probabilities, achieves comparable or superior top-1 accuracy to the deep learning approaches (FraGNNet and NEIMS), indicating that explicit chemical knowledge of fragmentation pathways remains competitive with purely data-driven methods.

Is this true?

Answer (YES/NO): YES